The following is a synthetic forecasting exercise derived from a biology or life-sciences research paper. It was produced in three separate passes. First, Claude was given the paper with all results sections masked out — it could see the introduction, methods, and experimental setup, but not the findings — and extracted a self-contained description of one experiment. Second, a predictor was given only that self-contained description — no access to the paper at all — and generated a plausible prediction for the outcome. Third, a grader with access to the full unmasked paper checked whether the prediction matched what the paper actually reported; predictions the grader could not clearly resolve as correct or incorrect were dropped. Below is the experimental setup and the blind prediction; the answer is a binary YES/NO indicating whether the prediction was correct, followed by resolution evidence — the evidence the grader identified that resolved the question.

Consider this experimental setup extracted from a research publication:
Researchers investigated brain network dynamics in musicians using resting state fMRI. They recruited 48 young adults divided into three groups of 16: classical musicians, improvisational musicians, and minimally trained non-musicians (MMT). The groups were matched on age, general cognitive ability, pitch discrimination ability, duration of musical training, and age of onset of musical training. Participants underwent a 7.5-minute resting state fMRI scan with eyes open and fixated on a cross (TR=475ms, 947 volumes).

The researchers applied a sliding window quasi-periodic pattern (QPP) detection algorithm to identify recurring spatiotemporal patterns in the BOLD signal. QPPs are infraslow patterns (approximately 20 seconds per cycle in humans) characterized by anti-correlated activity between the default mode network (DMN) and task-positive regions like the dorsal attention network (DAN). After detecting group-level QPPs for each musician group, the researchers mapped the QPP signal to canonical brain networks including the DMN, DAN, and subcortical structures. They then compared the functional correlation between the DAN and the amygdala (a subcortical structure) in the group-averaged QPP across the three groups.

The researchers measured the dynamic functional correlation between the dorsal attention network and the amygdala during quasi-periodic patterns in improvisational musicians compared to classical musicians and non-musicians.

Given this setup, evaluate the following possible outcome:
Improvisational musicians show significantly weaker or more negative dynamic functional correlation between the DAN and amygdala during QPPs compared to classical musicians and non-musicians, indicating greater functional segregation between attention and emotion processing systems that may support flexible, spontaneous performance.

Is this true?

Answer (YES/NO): NO